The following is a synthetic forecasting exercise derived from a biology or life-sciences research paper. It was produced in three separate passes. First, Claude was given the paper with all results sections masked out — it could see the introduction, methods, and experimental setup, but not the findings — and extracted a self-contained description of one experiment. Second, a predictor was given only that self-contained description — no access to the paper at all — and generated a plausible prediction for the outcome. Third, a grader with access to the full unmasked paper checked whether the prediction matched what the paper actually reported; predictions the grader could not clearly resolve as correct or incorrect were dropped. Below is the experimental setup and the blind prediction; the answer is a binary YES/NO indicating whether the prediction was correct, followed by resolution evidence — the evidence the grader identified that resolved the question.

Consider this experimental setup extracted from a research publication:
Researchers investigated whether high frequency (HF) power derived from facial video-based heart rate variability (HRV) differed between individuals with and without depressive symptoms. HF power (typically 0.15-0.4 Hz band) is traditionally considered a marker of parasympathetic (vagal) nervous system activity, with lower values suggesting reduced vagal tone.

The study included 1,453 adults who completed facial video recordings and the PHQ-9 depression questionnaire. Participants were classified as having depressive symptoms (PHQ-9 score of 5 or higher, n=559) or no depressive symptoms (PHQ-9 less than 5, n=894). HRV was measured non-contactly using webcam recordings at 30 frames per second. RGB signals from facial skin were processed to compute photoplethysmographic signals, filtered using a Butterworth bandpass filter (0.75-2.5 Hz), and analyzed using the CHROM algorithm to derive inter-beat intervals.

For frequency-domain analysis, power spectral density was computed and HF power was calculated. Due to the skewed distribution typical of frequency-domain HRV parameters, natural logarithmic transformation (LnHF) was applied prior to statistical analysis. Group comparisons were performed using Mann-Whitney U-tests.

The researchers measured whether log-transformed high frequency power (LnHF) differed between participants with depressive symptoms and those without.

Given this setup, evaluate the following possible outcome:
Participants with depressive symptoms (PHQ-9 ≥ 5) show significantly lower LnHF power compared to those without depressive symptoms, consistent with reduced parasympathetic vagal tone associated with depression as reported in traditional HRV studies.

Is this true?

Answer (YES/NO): YES